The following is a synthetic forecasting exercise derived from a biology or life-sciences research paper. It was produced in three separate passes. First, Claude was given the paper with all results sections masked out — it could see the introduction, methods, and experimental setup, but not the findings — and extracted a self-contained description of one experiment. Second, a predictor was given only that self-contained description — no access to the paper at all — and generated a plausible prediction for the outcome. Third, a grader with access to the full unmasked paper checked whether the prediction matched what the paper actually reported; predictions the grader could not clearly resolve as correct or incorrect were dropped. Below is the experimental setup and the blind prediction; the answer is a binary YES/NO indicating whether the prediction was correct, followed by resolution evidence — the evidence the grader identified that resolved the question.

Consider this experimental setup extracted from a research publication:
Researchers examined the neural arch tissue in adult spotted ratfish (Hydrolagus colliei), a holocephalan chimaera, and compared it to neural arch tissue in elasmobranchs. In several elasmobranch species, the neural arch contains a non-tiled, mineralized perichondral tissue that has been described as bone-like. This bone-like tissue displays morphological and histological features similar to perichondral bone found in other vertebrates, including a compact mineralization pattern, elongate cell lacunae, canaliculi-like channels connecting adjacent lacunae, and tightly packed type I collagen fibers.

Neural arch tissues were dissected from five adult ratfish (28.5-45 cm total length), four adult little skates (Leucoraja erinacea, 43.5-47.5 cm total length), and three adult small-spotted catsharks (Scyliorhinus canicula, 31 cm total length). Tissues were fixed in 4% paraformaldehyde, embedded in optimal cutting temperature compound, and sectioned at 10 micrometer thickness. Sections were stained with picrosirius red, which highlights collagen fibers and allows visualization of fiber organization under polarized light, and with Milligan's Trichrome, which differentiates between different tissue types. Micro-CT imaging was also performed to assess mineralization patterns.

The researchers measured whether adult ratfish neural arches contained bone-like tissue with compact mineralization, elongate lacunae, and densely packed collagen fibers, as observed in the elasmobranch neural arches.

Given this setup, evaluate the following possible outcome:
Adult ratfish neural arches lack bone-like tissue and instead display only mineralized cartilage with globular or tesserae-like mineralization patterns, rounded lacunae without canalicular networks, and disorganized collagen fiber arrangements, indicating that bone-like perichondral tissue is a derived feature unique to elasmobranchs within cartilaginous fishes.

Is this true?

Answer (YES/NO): NO